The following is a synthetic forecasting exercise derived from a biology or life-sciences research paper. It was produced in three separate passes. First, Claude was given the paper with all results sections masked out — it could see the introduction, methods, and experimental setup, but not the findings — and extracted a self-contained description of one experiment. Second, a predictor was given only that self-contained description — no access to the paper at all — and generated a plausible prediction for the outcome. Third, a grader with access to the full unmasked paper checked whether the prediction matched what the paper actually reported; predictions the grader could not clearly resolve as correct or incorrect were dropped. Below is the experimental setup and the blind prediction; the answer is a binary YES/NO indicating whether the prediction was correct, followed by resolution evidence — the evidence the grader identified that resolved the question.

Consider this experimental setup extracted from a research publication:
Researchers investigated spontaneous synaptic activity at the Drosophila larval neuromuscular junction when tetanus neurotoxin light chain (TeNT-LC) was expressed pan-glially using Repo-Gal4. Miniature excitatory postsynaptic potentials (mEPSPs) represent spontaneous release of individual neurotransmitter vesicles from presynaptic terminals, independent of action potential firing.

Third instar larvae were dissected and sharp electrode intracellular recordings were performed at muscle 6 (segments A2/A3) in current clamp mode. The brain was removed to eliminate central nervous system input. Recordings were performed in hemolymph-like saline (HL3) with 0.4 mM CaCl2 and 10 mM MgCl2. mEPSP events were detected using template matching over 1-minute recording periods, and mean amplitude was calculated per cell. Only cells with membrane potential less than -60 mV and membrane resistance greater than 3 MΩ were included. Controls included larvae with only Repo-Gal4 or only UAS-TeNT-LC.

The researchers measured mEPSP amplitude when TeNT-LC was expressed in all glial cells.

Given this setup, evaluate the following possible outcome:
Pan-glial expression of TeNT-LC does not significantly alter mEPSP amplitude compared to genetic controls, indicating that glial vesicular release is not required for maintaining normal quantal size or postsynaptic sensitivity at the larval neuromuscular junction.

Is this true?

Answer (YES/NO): NO